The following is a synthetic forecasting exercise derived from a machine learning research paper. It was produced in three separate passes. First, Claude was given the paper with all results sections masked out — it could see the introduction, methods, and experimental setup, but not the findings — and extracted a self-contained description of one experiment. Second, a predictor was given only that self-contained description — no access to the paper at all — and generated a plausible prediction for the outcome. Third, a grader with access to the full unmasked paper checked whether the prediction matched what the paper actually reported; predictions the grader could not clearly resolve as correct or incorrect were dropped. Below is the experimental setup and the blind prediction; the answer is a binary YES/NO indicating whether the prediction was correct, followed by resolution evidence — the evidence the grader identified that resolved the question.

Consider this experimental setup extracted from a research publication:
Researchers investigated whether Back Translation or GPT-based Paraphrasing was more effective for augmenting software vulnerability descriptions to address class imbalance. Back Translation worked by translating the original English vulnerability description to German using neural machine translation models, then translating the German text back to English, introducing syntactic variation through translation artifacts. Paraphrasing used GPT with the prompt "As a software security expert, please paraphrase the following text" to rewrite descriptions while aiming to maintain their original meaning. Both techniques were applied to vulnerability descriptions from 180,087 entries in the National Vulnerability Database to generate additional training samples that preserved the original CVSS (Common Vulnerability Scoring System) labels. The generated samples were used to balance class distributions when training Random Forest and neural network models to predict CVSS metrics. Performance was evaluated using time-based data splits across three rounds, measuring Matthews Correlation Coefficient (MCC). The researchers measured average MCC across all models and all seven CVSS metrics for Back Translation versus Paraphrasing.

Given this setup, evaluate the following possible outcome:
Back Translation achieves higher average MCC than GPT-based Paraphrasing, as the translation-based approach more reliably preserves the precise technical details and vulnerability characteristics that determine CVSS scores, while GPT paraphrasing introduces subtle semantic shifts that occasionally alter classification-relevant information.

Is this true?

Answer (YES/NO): NO